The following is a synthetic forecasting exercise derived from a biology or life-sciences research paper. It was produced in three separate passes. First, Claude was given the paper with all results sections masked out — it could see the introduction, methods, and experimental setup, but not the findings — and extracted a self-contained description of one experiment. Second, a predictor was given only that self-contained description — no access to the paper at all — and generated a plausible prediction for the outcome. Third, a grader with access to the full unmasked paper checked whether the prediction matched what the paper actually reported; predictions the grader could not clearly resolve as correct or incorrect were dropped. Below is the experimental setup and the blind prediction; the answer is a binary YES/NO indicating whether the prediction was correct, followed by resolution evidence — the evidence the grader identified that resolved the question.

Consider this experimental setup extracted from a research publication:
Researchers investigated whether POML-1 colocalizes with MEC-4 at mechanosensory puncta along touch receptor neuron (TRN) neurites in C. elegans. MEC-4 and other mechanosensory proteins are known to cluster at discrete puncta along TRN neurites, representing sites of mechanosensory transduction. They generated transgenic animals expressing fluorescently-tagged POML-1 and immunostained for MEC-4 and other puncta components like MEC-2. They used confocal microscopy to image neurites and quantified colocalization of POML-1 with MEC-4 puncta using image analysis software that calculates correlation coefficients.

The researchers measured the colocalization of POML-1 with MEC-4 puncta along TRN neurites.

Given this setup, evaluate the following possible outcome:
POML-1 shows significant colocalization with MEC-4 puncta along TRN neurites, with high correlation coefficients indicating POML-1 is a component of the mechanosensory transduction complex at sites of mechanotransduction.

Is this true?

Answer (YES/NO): NO